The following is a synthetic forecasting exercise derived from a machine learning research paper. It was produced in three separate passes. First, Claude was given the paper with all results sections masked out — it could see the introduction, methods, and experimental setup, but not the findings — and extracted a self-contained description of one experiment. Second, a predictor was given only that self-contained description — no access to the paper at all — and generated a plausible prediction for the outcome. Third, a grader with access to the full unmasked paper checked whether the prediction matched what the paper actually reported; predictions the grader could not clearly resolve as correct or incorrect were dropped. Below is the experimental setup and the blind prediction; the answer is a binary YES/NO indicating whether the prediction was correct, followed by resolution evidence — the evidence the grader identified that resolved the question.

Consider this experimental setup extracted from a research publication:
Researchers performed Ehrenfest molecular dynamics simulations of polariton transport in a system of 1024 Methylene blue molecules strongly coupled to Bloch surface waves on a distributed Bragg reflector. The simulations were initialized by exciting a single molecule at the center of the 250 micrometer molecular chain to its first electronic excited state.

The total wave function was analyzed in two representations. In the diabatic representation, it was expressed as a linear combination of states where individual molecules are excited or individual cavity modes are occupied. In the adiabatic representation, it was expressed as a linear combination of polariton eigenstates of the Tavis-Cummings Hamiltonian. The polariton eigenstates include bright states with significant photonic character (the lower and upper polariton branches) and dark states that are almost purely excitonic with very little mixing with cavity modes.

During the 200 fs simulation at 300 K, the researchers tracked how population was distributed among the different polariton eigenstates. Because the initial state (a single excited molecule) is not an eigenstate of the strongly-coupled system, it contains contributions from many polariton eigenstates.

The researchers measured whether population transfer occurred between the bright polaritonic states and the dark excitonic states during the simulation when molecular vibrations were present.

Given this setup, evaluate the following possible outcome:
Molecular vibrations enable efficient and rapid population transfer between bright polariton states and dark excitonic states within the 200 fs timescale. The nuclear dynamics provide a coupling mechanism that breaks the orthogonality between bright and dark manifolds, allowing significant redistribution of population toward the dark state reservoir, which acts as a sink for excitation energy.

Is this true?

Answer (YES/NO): NO